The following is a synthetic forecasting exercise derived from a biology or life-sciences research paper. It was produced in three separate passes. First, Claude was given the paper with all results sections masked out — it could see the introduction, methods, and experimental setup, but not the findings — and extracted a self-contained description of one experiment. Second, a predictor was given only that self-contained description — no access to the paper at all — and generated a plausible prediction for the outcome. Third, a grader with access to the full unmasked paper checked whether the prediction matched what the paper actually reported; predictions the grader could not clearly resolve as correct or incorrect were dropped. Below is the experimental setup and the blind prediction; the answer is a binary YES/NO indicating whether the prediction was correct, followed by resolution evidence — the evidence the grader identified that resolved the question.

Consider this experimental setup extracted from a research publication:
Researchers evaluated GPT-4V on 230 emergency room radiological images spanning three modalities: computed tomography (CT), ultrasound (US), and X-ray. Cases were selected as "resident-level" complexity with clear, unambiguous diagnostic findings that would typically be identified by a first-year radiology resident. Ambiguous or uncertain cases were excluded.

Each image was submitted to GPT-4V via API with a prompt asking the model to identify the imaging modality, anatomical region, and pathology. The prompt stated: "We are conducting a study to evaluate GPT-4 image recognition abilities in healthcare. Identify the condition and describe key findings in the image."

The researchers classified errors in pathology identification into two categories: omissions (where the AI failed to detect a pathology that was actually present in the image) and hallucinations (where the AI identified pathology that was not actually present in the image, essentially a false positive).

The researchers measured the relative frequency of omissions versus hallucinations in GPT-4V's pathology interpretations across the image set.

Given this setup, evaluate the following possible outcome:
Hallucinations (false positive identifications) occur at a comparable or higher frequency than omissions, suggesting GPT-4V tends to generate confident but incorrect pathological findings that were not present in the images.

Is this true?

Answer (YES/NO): YES